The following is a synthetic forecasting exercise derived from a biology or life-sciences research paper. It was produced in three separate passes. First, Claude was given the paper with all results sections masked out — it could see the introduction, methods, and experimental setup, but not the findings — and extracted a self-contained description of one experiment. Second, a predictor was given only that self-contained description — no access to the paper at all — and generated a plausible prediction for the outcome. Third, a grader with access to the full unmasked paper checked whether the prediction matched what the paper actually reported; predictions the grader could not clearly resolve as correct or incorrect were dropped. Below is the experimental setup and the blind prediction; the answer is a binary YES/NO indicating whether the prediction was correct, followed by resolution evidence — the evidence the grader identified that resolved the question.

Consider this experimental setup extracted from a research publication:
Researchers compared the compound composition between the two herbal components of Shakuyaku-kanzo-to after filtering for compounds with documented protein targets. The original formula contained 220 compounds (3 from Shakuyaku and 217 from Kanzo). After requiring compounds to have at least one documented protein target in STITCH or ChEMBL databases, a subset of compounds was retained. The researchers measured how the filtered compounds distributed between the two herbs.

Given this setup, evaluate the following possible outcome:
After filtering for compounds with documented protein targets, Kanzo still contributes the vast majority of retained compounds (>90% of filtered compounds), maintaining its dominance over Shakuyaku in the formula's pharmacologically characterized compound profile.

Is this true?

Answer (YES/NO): YES